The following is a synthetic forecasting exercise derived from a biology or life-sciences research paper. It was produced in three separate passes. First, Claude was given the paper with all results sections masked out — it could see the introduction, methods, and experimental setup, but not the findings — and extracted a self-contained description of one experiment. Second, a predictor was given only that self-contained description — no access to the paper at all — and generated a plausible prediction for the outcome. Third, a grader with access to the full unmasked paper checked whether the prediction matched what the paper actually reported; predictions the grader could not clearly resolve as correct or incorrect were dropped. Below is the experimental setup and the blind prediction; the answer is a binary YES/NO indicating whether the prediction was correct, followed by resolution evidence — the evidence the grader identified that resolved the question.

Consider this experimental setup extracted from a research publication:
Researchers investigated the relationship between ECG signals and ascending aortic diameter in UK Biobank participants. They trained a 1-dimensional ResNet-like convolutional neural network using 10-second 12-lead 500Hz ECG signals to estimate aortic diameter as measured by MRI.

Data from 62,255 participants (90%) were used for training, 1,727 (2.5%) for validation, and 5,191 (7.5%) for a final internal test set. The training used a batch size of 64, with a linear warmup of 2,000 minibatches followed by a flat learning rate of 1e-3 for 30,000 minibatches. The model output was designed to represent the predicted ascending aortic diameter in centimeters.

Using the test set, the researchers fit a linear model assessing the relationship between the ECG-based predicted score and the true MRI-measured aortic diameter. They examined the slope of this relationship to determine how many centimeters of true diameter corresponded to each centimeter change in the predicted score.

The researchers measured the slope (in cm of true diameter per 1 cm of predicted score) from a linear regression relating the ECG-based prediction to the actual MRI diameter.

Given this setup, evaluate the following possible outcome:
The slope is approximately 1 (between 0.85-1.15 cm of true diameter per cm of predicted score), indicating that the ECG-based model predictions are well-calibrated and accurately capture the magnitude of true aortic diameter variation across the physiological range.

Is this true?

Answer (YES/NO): YES